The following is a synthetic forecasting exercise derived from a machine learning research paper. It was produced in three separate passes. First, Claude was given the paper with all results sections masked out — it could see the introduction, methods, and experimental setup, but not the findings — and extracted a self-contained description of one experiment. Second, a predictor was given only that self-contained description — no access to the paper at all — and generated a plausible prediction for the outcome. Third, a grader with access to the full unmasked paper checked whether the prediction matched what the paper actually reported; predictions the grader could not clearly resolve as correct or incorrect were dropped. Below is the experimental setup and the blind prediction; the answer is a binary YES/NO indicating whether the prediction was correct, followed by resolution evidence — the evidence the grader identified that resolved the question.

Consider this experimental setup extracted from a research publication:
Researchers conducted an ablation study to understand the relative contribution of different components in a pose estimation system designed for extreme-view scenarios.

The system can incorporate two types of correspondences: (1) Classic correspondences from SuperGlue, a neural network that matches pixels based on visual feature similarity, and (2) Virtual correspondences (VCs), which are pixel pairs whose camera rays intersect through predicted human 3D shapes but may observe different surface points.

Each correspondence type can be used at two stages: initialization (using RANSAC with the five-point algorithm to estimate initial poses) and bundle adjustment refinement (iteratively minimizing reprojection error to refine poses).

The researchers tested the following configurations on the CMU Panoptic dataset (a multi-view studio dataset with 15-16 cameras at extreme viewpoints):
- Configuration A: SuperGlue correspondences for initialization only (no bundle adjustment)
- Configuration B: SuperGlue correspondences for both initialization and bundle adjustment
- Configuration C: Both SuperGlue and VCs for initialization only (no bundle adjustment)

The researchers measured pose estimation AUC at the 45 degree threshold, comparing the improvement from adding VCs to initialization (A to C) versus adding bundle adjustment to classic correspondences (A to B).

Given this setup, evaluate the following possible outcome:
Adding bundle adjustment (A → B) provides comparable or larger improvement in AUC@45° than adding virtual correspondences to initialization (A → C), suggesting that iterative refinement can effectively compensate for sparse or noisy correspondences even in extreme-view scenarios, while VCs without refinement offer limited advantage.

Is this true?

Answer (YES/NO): NO